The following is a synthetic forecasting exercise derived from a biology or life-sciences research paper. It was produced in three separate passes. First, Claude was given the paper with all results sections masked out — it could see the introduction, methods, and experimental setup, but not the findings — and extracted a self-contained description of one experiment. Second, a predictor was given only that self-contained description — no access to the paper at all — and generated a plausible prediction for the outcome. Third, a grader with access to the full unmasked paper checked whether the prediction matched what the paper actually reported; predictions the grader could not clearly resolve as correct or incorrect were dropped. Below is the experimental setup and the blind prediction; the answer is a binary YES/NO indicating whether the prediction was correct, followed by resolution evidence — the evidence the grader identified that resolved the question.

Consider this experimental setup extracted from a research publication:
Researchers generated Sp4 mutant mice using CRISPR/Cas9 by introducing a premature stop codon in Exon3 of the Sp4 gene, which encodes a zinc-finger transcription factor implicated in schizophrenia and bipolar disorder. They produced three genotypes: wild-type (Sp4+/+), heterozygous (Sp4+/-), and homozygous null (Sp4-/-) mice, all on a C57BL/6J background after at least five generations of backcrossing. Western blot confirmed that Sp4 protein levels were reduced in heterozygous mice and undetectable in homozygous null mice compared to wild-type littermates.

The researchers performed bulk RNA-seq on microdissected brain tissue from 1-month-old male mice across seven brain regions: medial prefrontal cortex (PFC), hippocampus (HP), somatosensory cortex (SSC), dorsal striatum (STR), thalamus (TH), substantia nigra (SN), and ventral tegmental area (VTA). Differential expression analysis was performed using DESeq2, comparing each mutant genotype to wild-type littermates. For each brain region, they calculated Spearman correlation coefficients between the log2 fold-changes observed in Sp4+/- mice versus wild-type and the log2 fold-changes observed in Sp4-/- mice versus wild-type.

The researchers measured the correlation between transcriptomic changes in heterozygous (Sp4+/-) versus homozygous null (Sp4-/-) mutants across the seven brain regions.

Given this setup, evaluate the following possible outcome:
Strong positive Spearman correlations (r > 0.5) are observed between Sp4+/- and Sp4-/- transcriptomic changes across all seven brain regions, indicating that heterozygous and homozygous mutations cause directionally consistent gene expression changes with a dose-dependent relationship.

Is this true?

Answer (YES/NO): YES